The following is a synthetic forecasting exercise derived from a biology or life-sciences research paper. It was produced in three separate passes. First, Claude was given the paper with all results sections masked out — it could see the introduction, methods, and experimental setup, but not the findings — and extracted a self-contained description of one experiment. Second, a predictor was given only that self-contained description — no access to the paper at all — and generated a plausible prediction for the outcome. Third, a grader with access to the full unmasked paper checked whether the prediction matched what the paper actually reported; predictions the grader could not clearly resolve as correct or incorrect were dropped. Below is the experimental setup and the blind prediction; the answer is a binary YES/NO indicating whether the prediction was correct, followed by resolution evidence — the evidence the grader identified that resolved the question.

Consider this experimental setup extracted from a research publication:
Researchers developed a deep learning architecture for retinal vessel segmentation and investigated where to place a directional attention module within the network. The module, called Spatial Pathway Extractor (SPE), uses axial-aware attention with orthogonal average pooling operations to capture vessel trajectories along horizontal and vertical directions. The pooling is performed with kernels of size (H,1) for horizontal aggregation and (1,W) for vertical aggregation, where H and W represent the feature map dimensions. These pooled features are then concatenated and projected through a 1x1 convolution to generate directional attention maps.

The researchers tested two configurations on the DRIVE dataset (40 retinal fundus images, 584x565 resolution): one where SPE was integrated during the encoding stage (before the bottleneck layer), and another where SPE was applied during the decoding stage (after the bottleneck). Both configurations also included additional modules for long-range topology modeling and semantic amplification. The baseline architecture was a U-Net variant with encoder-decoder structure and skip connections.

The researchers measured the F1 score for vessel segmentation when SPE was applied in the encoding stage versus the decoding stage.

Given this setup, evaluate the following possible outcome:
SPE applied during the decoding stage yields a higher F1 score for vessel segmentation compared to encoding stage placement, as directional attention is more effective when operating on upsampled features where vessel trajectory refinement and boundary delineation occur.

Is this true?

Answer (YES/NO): NO